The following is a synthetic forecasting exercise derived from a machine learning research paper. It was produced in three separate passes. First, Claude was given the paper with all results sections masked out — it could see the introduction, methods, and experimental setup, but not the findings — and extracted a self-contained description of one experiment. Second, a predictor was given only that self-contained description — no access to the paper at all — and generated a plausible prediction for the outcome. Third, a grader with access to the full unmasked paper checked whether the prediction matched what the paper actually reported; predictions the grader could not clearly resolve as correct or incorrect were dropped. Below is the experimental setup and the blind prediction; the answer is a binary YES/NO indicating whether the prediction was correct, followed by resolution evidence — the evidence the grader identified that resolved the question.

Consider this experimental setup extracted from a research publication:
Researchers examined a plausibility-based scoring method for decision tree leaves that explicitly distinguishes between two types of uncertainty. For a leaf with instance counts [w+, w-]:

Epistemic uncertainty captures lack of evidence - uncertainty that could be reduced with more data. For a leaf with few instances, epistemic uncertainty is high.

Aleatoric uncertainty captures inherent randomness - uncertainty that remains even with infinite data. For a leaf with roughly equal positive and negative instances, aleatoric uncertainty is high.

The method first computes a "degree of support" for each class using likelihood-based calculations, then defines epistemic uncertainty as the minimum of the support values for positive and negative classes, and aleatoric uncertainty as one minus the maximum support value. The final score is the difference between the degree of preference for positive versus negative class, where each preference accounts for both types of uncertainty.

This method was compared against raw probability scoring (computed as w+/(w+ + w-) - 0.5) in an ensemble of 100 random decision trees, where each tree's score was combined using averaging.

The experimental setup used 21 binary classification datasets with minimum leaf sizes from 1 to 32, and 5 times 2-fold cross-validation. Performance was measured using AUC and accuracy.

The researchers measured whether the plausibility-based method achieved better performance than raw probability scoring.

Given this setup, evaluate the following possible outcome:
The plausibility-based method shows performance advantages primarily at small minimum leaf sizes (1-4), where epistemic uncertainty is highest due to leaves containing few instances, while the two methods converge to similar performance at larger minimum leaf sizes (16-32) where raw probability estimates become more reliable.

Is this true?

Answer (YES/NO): NO